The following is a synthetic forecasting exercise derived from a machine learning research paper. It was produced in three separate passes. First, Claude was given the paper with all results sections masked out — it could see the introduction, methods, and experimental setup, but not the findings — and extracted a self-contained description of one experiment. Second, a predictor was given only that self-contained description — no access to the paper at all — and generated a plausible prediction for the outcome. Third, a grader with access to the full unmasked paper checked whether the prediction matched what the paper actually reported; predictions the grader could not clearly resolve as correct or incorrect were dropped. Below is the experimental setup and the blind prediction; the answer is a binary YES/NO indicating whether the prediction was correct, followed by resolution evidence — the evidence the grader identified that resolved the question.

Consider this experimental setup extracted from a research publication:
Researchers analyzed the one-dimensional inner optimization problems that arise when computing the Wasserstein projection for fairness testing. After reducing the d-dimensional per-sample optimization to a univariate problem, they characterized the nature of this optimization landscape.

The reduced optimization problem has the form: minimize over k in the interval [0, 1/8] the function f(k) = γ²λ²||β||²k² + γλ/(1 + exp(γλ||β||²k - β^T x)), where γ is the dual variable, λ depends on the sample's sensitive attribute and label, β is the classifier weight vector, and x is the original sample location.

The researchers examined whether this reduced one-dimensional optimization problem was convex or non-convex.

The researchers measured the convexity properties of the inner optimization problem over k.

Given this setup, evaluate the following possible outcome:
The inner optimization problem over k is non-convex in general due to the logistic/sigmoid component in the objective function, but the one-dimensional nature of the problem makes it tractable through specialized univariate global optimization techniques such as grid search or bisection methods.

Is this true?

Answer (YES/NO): YES